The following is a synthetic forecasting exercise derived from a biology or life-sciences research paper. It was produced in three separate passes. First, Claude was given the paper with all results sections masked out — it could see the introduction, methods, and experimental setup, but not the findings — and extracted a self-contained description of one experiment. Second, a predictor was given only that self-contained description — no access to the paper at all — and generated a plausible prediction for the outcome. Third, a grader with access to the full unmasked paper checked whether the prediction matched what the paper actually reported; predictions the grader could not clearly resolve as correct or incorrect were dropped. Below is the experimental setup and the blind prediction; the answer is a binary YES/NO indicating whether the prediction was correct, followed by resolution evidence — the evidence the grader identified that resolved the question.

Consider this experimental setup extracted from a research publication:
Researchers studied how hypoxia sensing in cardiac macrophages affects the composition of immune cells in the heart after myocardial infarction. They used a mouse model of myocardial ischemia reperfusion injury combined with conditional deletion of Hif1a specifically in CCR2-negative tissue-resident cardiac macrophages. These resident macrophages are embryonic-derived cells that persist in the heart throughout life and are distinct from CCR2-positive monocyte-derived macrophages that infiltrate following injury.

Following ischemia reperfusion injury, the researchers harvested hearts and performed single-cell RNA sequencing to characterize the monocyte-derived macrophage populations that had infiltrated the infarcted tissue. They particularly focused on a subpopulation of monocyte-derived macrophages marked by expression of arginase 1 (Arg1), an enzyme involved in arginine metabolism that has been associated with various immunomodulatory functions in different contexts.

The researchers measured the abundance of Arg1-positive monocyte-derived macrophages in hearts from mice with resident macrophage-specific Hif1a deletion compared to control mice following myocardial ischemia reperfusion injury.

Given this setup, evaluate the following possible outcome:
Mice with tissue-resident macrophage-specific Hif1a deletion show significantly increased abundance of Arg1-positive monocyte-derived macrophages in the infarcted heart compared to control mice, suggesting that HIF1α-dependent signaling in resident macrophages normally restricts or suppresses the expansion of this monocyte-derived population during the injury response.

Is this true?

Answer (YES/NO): YES